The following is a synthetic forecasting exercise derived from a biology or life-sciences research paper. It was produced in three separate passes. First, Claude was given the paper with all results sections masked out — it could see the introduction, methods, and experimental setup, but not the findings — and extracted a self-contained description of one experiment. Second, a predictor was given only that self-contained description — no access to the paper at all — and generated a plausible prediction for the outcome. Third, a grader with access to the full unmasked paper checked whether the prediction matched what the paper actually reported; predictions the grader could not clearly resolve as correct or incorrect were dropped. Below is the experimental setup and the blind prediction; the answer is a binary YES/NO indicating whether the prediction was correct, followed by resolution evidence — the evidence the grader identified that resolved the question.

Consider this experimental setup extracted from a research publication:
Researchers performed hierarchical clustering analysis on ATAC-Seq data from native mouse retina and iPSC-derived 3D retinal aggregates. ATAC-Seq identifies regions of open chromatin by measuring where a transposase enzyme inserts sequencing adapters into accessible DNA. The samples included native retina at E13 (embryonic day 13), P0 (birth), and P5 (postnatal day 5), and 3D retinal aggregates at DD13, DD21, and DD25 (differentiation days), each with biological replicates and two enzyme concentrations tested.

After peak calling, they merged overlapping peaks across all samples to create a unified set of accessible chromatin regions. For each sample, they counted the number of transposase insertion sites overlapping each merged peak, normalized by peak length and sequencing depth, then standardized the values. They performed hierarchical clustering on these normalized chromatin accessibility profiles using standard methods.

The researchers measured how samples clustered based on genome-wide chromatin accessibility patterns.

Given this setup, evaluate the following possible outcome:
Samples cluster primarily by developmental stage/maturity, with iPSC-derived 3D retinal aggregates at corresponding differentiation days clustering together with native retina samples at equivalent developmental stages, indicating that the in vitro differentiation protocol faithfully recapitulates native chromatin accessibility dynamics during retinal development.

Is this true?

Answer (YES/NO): NO